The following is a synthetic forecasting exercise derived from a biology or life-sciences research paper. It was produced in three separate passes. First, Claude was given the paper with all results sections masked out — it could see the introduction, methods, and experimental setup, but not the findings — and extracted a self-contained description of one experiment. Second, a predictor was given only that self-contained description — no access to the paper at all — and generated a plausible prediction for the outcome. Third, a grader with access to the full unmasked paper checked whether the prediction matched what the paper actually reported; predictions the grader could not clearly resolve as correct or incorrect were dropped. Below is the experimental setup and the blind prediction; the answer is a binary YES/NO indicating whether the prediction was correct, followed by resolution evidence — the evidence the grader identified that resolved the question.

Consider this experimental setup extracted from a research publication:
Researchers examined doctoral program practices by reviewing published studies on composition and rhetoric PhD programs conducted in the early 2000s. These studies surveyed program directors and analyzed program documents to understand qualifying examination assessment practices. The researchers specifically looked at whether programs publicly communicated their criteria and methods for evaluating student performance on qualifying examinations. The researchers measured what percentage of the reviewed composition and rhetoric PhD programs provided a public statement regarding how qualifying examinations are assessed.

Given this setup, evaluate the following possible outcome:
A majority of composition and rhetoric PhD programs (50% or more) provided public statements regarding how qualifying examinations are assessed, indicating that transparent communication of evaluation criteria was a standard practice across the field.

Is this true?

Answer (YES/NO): NO